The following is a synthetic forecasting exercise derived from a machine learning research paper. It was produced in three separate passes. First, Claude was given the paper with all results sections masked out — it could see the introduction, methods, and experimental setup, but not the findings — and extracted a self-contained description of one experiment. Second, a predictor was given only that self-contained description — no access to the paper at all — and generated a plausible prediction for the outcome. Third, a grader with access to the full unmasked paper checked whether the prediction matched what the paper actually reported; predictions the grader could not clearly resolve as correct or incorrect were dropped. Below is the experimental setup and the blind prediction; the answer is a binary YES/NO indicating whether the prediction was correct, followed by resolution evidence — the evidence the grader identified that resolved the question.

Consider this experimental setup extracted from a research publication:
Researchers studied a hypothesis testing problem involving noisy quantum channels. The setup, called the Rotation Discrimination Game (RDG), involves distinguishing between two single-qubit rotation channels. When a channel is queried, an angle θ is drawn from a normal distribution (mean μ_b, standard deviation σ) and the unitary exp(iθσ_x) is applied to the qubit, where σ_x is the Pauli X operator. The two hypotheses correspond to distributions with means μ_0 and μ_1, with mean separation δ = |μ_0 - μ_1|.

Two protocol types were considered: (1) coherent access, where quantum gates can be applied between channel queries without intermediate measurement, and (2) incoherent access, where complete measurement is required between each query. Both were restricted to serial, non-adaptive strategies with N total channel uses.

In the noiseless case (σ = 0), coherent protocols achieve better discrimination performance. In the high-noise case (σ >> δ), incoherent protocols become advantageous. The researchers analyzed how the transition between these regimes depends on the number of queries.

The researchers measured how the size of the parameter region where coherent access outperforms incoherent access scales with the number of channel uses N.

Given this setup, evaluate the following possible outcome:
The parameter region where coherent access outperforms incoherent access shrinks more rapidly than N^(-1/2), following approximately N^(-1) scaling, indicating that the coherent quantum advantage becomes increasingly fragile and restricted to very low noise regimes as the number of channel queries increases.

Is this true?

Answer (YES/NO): NO